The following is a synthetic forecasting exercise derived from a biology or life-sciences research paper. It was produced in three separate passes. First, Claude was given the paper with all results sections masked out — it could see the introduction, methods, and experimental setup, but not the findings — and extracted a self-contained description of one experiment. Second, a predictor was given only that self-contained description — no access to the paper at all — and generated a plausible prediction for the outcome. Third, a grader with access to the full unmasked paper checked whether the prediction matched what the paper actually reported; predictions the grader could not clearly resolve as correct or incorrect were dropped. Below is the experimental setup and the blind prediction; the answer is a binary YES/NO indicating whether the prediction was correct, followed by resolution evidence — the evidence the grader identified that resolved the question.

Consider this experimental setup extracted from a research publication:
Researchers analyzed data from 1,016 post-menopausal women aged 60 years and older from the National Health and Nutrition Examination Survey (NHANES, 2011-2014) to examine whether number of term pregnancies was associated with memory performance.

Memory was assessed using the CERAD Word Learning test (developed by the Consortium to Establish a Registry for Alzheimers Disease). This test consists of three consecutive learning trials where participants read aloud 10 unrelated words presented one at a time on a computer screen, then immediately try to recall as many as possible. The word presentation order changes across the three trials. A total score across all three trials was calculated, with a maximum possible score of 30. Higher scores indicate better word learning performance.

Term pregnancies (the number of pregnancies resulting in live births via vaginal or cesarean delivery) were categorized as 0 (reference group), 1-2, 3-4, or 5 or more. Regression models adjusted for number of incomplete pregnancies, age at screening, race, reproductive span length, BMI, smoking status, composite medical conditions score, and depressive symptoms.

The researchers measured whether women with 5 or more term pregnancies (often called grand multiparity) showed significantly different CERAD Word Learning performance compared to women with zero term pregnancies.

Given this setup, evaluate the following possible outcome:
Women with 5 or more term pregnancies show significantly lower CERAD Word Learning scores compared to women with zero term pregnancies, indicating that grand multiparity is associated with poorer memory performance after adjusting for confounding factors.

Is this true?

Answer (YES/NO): NO